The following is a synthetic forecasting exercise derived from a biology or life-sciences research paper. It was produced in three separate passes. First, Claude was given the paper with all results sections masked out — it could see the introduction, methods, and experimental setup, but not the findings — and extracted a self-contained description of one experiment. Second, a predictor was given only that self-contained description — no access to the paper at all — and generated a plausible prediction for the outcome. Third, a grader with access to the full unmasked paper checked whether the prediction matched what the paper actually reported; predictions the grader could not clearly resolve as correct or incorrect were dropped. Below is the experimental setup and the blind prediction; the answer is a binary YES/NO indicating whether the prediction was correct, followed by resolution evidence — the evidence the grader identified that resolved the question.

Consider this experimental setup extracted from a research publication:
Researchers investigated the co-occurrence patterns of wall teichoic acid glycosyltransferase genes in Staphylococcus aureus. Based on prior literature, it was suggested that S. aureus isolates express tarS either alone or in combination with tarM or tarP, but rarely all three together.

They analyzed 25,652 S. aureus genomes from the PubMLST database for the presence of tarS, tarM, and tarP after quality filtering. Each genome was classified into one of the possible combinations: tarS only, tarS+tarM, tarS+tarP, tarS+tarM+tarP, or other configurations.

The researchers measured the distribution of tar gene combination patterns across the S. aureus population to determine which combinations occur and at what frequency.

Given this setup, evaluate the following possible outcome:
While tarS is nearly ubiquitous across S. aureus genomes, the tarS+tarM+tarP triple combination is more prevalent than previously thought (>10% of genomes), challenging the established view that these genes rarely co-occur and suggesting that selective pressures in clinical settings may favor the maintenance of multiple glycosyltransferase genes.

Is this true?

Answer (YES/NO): NO